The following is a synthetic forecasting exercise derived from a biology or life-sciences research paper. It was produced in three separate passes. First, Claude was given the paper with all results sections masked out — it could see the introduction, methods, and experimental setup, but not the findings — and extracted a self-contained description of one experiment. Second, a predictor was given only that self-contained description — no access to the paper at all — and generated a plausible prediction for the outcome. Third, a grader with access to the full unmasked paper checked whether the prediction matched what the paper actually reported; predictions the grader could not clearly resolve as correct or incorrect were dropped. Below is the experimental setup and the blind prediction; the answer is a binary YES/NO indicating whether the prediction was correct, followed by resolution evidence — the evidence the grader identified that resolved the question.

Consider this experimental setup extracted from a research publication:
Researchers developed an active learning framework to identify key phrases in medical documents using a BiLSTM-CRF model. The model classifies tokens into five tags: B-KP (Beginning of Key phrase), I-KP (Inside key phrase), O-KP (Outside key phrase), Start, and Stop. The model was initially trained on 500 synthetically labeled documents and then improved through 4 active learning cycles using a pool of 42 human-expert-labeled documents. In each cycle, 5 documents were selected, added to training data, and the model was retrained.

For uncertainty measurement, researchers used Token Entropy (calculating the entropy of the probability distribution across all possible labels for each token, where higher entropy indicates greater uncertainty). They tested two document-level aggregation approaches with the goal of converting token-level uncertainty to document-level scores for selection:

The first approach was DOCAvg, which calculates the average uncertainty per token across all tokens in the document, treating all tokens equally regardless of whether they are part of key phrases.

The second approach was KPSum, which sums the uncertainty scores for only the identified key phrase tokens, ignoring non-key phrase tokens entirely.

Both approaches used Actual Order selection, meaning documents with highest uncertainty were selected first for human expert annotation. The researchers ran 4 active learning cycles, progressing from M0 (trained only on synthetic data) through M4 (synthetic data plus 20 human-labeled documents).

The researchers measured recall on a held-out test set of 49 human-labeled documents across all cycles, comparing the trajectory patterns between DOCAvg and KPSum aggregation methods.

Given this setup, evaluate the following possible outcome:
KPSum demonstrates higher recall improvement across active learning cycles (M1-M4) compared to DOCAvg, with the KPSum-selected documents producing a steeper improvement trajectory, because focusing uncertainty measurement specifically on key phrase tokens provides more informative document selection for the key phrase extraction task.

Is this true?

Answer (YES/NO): NO